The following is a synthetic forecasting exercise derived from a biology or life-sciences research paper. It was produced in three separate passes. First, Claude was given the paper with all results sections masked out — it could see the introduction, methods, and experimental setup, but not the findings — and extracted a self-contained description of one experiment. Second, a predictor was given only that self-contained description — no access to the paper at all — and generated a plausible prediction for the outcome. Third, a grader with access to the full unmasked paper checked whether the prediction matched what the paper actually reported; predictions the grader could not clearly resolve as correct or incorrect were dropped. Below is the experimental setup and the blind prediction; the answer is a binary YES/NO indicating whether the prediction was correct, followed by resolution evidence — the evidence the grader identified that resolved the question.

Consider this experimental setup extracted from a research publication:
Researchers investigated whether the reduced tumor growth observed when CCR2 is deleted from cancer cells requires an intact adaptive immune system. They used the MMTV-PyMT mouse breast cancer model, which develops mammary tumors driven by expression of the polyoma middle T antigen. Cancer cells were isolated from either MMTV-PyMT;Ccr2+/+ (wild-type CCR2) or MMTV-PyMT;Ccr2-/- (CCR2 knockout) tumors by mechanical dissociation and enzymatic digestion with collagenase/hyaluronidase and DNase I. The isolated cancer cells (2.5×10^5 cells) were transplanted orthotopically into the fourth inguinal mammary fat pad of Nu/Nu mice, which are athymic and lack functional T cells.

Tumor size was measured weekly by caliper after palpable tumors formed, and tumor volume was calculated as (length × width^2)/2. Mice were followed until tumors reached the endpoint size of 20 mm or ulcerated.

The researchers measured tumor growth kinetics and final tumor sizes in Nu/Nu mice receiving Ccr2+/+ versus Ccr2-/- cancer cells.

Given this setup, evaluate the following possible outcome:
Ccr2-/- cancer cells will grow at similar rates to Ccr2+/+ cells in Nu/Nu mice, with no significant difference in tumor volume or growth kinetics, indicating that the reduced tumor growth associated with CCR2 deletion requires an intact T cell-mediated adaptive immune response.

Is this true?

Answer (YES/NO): YES